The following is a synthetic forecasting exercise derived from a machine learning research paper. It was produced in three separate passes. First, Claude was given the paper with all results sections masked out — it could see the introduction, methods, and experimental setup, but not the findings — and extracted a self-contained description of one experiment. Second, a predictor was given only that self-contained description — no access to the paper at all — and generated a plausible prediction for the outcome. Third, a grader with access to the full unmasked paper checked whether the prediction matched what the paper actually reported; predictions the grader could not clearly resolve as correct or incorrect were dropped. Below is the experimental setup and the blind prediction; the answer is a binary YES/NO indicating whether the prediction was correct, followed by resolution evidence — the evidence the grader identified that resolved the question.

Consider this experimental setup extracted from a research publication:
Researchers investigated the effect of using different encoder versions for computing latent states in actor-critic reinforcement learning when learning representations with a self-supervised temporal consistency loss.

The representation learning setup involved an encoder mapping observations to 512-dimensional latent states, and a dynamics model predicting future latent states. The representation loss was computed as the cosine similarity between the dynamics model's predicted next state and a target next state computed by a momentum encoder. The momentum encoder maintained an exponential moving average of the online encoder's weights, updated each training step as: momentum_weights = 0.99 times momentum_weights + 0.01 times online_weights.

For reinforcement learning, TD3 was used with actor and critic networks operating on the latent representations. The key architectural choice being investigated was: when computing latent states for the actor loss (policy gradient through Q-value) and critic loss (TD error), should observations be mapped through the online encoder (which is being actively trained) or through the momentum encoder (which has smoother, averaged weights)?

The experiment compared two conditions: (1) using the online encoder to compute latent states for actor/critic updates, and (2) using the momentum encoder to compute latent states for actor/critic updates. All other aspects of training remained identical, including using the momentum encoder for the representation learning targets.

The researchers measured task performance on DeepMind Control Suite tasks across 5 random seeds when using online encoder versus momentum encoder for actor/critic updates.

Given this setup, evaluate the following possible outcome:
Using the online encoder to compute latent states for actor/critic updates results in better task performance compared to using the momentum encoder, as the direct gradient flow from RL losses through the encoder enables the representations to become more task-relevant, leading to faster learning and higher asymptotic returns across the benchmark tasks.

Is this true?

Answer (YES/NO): YES